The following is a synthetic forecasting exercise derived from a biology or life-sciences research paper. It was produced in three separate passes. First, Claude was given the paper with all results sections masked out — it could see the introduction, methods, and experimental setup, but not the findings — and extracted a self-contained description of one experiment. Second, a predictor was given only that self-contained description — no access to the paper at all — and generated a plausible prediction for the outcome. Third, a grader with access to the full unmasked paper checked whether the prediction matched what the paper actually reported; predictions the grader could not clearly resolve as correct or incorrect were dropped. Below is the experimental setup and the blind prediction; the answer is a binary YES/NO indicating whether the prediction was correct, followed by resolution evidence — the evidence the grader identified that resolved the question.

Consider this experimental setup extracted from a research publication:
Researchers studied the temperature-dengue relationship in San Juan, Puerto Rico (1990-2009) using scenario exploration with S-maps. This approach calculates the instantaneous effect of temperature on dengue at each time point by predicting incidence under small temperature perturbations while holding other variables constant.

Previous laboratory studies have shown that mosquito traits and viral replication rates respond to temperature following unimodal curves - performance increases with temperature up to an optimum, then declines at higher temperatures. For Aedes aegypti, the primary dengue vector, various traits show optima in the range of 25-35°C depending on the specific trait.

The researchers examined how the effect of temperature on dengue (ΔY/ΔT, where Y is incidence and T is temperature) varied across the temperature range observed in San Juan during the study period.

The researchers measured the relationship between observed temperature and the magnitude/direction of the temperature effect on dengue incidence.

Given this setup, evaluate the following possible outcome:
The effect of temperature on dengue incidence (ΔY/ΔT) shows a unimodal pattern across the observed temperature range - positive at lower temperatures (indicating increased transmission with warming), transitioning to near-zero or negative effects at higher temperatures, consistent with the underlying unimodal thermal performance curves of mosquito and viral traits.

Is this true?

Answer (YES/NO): NO